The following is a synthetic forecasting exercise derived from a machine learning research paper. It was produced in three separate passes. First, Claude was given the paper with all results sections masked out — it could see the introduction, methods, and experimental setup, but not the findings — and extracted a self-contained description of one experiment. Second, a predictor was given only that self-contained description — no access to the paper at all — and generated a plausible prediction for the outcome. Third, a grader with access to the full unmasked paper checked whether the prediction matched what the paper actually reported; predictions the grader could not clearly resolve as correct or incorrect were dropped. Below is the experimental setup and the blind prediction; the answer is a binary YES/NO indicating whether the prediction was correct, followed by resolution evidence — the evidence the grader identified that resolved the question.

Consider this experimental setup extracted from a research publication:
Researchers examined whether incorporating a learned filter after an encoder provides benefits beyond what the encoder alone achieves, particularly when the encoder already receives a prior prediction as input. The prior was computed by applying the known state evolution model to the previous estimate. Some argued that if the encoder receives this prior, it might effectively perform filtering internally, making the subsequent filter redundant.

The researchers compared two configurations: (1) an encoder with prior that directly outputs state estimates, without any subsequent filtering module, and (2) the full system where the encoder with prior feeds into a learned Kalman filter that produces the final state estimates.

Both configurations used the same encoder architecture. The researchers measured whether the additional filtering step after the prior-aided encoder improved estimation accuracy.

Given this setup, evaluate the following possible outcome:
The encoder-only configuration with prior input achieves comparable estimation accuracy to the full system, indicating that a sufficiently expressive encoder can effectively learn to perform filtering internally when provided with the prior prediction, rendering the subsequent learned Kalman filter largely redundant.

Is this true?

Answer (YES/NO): NO